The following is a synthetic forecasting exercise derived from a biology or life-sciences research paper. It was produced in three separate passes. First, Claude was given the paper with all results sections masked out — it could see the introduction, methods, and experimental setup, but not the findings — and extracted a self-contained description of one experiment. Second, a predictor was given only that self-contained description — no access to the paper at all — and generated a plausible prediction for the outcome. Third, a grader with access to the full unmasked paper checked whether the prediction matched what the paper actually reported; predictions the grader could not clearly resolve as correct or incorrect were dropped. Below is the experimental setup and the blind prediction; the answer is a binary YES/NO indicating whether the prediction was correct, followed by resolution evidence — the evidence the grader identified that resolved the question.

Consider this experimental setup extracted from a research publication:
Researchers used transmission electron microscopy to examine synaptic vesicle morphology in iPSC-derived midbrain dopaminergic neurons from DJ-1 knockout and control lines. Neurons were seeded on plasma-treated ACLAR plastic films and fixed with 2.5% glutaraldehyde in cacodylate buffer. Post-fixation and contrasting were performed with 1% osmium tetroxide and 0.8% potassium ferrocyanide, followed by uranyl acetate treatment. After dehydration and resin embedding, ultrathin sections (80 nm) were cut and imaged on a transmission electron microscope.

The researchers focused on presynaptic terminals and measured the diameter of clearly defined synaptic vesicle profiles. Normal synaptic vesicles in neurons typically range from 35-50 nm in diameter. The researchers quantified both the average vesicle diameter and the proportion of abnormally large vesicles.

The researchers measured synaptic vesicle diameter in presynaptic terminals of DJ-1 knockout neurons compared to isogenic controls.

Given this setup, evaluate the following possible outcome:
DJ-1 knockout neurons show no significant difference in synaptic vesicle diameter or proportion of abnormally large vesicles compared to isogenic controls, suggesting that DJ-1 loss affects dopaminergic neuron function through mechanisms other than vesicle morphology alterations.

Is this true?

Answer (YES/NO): NO